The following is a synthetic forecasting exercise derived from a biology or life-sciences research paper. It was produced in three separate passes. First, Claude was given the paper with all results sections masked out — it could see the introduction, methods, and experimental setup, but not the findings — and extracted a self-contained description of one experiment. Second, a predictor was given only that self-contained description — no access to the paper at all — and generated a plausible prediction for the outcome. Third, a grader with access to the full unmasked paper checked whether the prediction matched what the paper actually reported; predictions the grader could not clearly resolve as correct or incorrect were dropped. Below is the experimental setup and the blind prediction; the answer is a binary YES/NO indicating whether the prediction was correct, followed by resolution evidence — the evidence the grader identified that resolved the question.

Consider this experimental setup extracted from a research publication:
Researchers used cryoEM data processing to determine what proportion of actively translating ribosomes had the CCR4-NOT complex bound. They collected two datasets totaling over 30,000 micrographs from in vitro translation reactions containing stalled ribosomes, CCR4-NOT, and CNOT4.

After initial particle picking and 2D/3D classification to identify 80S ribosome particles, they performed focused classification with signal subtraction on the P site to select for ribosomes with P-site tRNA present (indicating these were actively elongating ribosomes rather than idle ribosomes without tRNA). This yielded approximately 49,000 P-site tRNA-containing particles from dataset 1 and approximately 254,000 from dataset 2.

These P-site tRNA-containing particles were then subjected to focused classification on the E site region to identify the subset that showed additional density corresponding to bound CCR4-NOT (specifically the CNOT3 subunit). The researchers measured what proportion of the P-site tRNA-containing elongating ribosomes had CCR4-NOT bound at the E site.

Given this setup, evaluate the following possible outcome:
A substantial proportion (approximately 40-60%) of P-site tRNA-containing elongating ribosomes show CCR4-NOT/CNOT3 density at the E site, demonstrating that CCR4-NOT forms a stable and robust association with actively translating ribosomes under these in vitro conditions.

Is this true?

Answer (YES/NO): NO